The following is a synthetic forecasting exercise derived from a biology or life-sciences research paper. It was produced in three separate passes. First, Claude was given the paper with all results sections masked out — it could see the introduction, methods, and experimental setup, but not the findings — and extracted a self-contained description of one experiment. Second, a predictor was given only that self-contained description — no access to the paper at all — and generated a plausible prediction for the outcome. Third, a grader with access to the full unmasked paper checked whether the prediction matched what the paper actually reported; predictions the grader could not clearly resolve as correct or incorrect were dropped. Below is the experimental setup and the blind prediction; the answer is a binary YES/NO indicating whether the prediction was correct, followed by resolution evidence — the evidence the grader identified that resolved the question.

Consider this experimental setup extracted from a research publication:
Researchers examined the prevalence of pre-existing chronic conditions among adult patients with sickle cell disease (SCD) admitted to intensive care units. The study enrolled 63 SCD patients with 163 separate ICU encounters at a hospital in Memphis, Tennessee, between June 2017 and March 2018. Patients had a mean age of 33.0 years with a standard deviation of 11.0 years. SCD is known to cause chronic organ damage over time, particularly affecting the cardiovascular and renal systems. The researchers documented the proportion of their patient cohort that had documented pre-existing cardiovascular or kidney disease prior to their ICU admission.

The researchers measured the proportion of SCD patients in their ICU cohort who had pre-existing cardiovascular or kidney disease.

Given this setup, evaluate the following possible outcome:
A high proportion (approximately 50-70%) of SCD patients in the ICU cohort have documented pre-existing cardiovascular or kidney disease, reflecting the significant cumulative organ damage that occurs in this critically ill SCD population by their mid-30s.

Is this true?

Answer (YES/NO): NO